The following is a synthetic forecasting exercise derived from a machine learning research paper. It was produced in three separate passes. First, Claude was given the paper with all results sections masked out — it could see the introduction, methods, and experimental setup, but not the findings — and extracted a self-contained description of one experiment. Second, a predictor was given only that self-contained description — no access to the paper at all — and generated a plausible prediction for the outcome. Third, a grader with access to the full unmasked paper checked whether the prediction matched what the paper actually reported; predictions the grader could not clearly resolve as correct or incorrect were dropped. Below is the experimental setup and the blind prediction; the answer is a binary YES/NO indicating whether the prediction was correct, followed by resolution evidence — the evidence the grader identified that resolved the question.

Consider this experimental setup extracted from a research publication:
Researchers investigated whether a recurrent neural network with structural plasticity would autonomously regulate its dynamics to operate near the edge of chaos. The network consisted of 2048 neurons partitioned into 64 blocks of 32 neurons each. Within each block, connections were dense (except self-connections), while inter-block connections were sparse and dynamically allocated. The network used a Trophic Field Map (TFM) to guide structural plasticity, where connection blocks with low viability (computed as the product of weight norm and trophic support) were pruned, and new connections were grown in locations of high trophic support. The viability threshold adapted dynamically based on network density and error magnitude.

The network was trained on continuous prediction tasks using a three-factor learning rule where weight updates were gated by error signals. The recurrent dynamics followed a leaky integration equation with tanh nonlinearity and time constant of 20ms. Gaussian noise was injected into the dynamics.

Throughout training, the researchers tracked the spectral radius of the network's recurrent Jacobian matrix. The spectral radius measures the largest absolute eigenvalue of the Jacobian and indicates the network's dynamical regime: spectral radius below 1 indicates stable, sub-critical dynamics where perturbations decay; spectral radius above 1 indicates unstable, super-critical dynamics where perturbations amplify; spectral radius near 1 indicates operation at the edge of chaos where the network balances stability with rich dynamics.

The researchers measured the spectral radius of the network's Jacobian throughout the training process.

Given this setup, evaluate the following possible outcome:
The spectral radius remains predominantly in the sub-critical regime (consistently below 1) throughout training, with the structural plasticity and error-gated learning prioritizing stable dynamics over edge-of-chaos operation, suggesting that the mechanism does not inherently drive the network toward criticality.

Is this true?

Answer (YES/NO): NO